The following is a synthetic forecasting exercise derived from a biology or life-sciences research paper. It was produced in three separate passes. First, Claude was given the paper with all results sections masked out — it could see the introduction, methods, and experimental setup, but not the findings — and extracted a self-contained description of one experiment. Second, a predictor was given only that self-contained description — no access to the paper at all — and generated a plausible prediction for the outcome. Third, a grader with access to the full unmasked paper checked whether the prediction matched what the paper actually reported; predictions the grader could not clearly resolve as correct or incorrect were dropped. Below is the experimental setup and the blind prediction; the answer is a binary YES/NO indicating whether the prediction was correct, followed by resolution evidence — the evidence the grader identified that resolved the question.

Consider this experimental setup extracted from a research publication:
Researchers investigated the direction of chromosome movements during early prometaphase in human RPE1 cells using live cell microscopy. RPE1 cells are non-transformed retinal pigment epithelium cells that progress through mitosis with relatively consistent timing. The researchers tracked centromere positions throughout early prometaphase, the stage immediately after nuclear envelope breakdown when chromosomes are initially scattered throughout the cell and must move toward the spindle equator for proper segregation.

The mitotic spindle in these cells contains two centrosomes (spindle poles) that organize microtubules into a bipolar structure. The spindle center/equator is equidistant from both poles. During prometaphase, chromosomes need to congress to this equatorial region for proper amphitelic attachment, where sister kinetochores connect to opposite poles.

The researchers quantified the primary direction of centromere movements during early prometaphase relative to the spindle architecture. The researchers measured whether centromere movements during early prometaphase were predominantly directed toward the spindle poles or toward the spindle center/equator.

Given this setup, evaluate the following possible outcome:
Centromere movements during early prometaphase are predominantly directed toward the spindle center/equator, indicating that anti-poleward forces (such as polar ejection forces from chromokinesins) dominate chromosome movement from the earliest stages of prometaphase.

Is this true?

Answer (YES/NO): NO